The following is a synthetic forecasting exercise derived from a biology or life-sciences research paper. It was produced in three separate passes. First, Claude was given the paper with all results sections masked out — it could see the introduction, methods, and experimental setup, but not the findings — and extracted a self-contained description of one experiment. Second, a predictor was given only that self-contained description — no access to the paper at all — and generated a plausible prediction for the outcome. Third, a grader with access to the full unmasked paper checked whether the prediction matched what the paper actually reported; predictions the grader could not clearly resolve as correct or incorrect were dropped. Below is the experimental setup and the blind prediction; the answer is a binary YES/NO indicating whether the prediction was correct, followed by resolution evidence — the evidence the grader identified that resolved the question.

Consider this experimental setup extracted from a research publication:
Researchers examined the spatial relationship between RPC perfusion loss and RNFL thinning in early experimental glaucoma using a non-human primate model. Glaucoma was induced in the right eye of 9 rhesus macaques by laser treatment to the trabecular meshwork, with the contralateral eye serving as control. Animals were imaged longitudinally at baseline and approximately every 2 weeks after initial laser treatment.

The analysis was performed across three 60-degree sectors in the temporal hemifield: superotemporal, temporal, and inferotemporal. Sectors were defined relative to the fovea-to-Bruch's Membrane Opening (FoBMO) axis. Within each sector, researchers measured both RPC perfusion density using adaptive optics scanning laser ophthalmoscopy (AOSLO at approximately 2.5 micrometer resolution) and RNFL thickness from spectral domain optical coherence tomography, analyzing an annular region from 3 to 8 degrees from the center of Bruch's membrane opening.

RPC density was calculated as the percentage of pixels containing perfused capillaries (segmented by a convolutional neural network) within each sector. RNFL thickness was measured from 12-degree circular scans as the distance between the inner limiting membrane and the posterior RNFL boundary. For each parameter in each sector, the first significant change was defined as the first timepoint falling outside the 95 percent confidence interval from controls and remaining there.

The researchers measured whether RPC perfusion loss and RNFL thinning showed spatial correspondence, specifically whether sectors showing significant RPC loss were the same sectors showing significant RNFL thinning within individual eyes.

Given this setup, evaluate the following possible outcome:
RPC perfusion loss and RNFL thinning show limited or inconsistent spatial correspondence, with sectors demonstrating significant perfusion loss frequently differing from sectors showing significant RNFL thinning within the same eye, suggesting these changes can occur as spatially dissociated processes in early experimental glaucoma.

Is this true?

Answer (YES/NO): YES